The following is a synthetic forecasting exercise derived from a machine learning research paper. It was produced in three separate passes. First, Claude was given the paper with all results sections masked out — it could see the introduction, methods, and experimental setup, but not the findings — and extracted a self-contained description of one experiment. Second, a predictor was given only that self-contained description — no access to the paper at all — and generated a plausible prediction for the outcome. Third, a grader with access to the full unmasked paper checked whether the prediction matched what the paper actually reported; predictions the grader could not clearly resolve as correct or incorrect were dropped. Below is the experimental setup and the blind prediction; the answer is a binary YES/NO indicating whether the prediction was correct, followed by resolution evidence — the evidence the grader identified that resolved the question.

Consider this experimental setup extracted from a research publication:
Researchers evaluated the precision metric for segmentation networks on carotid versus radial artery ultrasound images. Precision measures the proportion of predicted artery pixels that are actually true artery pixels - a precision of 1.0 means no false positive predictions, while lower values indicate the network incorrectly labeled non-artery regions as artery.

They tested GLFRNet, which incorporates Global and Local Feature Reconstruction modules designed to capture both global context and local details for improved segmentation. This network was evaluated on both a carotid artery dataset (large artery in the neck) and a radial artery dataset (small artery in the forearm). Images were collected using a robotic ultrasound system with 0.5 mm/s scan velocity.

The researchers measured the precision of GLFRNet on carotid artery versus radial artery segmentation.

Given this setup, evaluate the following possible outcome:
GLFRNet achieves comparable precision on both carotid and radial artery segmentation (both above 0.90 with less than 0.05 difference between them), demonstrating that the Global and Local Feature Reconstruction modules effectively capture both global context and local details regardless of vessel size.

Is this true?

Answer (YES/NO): NO